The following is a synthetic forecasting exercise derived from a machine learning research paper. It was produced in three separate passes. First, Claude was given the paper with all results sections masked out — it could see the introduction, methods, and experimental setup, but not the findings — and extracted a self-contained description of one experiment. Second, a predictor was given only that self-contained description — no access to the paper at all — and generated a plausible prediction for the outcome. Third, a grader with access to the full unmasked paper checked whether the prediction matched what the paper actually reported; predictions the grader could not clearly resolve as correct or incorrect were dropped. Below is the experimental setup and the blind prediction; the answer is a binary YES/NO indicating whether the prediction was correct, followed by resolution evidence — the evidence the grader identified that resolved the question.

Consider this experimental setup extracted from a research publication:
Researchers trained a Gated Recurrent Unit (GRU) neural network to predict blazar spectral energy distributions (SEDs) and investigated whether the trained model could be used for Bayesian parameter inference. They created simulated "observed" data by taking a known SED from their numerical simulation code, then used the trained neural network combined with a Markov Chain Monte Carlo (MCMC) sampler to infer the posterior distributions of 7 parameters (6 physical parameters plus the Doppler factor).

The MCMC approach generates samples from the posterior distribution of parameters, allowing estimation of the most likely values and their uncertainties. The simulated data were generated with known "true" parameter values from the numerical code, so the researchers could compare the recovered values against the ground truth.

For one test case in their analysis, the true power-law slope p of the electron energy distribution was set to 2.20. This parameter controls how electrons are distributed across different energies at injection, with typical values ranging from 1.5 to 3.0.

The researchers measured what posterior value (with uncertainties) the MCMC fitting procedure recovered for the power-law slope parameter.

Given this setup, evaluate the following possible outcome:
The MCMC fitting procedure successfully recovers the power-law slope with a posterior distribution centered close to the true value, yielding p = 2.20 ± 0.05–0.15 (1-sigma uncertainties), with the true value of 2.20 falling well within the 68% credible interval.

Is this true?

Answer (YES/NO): NO